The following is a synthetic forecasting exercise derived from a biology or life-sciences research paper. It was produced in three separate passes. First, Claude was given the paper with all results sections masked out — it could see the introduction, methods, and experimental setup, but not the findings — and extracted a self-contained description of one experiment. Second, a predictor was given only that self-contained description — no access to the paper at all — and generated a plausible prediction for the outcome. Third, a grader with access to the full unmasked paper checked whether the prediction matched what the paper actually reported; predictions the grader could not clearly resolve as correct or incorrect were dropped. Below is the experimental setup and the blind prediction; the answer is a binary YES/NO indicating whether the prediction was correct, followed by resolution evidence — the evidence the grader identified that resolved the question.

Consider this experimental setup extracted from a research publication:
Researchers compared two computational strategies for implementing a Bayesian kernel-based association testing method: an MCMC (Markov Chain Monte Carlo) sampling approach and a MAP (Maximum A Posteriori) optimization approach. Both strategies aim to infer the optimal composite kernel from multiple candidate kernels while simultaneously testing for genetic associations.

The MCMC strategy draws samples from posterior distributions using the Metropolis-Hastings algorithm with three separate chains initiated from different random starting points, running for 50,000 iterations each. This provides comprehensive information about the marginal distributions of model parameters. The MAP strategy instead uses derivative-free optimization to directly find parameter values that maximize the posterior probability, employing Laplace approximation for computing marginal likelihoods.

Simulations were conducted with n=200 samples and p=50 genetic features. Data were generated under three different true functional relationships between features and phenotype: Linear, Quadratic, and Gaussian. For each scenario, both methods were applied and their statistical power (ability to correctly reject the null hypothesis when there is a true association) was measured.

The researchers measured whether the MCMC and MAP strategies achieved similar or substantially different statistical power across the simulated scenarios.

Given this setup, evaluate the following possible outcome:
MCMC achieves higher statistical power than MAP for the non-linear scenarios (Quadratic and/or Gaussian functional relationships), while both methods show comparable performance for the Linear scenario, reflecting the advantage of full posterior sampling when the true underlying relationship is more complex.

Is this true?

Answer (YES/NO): NO